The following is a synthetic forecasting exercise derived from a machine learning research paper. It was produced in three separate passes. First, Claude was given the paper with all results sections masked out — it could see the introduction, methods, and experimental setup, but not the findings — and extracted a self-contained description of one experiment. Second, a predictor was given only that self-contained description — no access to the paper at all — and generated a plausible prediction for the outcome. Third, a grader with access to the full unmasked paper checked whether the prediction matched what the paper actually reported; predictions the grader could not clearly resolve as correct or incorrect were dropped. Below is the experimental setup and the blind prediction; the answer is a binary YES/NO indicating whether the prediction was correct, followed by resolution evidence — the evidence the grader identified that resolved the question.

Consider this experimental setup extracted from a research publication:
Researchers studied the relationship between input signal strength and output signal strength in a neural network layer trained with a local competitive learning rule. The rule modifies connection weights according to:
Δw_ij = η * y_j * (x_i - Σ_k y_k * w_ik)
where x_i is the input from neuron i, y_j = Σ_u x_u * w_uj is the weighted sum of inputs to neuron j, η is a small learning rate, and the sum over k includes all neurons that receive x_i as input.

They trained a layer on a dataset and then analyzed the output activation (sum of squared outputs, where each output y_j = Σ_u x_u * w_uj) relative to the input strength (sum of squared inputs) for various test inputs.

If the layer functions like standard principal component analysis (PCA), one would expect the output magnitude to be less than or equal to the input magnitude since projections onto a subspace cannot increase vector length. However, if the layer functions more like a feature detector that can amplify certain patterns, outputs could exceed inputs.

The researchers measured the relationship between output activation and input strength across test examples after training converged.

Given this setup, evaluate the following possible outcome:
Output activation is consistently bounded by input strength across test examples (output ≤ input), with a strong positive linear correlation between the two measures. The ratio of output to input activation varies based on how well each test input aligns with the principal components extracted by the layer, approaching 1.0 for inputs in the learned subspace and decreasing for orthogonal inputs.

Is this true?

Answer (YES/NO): NO